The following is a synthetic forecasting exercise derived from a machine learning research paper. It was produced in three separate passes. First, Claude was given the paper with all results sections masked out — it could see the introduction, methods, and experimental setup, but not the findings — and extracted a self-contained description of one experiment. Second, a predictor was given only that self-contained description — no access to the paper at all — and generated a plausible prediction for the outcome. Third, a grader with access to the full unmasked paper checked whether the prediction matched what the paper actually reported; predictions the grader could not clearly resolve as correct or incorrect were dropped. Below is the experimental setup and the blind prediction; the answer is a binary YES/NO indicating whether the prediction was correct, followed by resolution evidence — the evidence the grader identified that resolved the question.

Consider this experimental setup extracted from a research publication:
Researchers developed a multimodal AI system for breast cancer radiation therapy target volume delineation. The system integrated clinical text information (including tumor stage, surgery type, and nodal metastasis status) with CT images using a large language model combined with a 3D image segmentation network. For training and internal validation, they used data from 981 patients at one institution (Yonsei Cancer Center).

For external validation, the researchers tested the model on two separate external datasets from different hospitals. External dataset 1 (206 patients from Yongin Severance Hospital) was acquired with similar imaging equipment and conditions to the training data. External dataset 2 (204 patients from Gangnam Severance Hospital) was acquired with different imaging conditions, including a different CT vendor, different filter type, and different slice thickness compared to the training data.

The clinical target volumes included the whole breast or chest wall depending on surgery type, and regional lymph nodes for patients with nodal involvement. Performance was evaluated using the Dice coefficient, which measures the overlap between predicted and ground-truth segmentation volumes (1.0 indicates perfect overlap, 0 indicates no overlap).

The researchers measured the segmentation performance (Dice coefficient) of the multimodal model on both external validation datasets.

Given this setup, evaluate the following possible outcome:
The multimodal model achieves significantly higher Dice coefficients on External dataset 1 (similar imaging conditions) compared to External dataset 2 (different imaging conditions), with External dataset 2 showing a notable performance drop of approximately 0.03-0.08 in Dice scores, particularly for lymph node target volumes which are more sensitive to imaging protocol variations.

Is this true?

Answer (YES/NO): NO